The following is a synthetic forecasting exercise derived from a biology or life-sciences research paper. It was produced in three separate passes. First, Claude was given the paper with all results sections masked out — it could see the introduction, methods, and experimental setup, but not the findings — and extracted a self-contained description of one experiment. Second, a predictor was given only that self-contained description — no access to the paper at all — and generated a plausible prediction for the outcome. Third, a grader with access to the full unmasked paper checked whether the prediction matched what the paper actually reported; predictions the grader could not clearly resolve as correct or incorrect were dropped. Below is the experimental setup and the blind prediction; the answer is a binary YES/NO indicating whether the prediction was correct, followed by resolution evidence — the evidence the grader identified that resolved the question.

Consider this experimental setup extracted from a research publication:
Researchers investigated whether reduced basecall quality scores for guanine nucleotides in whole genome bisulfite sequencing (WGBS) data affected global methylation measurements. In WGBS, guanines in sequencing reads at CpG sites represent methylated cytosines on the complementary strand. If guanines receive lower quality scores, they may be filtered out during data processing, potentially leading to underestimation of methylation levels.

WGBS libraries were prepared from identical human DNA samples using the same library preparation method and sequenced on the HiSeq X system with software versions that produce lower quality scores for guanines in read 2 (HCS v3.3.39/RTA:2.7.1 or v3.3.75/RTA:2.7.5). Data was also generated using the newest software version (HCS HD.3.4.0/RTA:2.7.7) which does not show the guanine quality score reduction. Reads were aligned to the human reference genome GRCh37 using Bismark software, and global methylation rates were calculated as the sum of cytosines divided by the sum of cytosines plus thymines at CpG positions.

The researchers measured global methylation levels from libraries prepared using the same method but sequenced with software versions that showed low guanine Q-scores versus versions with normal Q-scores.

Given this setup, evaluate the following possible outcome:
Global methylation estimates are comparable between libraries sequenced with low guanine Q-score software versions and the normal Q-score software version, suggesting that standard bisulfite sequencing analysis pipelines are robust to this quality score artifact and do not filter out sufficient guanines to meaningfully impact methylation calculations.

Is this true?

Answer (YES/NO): YES